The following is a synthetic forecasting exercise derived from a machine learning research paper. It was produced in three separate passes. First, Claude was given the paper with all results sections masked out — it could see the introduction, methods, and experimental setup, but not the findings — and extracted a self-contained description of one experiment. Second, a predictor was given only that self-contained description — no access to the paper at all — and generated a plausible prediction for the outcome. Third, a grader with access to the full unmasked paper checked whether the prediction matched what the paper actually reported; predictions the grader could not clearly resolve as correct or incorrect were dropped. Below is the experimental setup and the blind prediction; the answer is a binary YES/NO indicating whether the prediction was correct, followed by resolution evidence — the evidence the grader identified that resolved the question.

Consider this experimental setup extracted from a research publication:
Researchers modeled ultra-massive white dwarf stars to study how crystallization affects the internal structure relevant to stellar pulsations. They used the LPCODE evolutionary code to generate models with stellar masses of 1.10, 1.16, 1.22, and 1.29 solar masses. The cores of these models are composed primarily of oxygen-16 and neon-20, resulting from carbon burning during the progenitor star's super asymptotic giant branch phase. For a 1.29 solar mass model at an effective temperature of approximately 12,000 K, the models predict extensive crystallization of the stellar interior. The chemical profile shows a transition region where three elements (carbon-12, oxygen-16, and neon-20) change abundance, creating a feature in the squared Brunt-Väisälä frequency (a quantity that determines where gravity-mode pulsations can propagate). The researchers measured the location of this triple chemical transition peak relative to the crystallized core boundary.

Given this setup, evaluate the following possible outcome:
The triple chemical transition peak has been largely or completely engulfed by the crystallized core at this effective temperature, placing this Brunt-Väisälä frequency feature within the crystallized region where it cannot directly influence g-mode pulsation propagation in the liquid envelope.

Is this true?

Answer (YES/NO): YES